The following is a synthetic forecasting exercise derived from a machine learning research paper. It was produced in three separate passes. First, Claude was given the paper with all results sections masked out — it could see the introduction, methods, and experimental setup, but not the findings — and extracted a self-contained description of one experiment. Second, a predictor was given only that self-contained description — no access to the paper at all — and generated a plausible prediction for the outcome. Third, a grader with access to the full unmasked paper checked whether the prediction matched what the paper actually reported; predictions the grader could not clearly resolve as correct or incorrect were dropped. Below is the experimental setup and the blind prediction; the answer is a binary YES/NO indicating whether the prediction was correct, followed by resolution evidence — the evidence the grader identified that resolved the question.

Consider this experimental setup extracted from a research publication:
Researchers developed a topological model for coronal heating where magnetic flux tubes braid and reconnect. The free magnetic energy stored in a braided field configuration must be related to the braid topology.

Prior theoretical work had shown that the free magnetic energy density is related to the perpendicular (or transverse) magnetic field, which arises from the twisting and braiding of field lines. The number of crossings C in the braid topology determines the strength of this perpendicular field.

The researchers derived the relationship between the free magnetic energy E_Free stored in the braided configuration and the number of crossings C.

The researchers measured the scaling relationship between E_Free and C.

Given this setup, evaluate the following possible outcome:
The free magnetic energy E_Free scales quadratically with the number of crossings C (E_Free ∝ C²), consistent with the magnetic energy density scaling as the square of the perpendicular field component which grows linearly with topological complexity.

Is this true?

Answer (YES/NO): YES